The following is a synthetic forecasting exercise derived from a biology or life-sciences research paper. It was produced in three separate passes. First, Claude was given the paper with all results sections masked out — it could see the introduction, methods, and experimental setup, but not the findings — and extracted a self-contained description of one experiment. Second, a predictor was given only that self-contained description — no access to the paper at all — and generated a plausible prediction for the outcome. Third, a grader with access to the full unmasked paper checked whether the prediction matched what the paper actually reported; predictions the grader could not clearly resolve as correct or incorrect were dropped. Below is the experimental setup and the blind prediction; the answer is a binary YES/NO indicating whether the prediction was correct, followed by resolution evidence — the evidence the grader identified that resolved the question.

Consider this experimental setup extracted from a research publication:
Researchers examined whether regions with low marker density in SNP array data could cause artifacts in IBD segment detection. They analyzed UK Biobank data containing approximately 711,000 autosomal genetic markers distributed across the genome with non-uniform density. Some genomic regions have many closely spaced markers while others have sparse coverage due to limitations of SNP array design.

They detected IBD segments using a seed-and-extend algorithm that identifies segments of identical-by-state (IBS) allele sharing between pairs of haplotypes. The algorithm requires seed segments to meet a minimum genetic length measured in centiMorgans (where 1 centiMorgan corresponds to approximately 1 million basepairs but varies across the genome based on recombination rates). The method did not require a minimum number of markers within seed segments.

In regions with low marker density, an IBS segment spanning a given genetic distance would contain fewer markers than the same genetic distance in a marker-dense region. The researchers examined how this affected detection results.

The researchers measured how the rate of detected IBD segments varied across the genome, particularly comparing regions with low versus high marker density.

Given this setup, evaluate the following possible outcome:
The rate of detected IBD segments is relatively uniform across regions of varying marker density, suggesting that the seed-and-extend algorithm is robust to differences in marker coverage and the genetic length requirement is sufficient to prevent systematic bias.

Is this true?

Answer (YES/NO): NO